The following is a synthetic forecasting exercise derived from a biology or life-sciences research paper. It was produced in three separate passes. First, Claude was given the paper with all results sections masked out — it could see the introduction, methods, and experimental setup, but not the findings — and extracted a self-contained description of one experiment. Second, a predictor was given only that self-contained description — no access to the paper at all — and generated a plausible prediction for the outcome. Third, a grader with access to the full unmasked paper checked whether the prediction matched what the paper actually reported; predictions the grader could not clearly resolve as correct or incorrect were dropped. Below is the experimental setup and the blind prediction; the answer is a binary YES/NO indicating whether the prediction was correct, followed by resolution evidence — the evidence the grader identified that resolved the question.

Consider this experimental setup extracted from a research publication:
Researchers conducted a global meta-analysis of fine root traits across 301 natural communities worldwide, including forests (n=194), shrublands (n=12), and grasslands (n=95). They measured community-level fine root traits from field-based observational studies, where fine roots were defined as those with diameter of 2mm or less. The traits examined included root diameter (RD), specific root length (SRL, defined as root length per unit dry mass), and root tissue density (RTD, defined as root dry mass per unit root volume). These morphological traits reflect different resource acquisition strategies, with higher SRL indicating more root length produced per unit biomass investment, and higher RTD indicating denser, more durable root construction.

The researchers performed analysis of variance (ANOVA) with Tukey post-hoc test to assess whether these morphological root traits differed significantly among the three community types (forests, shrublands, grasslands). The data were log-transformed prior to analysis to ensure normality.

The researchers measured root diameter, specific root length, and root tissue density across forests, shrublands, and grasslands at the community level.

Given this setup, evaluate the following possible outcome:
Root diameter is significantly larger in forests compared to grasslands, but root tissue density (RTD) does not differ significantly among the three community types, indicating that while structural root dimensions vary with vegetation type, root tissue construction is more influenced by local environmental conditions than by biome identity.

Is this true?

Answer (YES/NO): YES